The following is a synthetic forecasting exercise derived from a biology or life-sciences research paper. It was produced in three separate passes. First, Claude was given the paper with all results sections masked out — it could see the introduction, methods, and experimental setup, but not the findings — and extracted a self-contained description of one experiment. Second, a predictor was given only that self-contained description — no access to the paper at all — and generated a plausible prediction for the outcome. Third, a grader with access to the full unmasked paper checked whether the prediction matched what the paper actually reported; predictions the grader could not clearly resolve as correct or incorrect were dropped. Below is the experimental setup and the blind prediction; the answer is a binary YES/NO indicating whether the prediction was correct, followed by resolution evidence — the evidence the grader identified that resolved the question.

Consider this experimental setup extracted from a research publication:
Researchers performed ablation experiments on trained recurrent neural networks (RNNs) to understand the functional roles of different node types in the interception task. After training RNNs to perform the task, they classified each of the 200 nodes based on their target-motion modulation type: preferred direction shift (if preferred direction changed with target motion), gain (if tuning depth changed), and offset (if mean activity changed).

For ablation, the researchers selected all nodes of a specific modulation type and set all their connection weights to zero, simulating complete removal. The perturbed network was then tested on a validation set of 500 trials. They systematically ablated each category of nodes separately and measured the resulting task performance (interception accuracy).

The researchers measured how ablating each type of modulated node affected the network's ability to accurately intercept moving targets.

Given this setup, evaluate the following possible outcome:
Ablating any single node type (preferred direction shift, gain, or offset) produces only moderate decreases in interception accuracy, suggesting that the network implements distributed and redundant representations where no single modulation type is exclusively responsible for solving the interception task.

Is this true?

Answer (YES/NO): NO